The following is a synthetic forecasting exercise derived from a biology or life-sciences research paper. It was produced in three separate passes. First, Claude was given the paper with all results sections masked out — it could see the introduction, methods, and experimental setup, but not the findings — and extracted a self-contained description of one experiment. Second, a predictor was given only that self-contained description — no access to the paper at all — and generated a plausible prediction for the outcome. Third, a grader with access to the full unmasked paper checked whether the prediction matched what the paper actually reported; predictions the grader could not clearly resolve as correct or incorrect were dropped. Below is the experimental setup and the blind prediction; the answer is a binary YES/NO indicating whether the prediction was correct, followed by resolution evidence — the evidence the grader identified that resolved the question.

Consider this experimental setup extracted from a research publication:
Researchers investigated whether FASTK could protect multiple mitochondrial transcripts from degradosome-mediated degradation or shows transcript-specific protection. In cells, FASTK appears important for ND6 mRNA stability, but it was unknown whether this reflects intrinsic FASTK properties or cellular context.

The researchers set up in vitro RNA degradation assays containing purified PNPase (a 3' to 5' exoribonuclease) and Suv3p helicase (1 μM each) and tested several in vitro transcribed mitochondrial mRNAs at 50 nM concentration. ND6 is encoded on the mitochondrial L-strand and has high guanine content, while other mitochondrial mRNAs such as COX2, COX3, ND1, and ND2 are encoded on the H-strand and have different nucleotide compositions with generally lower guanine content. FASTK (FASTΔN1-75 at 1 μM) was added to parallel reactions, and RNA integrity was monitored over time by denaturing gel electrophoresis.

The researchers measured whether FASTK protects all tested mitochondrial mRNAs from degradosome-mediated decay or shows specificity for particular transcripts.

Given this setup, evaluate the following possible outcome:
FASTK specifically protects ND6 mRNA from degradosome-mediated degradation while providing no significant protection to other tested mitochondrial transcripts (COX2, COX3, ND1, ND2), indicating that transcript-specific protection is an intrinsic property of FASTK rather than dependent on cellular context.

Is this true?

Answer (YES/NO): NO